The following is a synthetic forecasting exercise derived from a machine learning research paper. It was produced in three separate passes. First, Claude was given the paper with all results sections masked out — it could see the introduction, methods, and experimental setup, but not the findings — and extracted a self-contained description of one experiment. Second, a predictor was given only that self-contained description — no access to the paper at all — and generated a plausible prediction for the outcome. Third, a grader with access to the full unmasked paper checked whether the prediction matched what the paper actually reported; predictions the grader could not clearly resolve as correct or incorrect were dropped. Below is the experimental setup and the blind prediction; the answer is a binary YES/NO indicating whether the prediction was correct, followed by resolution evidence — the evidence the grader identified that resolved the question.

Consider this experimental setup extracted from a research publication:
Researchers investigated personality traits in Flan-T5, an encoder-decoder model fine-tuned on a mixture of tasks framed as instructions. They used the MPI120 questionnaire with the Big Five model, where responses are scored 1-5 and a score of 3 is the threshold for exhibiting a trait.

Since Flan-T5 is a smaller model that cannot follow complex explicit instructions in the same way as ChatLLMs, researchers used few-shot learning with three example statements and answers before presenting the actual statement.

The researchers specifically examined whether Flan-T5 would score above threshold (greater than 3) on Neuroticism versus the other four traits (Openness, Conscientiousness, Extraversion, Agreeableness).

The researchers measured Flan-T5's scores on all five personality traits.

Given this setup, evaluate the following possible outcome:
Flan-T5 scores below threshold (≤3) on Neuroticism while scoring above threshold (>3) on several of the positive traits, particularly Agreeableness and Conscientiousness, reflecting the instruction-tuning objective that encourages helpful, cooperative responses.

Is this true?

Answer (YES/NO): YES